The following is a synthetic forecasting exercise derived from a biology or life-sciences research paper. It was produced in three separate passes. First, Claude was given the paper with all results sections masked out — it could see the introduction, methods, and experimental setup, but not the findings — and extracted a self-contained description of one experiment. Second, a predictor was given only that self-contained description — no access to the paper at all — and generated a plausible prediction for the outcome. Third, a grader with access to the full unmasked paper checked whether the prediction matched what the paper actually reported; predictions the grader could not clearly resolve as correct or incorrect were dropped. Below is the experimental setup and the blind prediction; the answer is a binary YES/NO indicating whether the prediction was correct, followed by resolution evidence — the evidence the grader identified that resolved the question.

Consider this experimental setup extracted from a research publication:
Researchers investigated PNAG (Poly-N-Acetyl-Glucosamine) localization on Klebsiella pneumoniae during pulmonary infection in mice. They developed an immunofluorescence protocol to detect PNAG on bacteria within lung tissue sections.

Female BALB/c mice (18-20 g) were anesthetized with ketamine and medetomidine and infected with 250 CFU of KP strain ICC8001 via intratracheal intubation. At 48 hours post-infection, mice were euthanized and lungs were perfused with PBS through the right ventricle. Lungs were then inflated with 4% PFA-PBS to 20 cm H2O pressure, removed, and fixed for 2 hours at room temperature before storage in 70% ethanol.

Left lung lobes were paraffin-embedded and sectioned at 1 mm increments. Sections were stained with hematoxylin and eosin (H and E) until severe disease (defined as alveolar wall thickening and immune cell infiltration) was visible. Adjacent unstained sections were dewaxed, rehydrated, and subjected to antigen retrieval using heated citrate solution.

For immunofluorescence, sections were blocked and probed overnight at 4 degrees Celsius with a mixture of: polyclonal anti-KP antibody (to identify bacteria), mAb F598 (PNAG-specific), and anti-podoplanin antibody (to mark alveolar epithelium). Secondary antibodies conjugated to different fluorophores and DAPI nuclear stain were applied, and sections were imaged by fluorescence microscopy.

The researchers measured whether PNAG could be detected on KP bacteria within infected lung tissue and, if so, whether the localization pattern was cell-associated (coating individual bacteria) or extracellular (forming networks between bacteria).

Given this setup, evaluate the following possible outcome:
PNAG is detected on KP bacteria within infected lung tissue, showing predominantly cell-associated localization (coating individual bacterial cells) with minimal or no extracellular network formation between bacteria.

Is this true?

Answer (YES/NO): NO